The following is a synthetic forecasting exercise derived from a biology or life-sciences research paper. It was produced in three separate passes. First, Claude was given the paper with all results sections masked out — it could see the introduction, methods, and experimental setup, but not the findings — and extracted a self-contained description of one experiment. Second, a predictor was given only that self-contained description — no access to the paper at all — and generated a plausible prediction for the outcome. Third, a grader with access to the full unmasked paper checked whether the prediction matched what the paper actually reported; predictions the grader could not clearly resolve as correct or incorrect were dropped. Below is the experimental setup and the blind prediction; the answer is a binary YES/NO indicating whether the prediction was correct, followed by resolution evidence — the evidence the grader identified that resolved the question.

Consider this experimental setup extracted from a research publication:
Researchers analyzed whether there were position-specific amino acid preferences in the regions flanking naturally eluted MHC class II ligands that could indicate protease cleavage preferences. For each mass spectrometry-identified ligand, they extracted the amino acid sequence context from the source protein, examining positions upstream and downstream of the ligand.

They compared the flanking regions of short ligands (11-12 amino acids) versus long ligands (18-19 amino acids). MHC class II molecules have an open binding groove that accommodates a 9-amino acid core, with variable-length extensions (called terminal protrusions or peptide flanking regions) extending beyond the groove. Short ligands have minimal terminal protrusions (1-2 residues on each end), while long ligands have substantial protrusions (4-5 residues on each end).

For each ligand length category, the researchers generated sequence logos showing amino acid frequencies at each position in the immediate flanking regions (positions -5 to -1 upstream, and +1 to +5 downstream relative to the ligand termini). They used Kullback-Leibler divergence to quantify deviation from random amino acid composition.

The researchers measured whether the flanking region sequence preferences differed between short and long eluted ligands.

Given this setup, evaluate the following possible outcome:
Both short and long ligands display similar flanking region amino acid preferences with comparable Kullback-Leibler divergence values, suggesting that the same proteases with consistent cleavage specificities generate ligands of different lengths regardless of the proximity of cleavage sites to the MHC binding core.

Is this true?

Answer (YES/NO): NO